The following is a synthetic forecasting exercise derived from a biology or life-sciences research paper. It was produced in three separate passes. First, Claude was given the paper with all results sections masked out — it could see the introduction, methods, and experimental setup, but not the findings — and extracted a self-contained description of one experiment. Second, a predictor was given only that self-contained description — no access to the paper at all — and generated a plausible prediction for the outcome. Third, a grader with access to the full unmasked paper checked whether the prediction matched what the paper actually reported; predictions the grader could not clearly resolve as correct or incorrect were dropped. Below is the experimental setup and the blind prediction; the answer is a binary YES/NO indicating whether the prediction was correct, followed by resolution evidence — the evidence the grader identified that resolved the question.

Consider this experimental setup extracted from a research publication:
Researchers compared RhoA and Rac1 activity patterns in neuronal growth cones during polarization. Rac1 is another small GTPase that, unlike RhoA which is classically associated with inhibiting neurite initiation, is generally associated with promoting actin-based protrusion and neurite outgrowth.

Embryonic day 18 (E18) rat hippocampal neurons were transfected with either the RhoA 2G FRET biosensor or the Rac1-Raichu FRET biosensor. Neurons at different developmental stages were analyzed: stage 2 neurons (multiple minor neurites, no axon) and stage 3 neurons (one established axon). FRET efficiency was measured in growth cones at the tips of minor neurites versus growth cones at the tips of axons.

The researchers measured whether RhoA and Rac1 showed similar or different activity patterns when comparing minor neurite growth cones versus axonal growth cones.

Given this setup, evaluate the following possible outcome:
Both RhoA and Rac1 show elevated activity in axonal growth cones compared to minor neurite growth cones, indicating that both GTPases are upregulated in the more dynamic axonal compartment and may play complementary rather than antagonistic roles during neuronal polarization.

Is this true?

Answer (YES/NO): NO